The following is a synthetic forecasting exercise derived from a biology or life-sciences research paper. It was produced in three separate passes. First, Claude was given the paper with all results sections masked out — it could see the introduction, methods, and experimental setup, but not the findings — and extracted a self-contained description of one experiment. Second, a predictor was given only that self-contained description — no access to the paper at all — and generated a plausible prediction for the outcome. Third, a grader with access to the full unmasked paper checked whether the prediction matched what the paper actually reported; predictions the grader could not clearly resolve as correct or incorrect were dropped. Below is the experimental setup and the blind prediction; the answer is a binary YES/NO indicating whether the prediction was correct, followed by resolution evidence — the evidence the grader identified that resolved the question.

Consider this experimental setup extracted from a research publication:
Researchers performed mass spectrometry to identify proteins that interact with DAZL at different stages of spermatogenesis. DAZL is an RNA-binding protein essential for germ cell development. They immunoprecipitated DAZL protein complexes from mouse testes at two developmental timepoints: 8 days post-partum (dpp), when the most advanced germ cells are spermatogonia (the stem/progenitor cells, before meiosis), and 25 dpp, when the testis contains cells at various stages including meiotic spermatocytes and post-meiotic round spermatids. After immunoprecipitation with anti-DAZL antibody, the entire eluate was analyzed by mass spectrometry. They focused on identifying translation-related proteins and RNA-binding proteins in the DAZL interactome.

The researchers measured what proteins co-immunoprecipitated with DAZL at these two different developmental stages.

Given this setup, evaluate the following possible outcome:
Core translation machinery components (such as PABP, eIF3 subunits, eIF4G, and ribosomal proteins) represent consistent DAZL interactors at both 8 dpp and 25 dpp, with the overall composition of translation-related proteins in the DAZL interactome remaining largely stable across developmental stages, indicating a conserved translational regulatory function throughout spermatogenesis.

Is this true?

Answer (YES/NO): NO